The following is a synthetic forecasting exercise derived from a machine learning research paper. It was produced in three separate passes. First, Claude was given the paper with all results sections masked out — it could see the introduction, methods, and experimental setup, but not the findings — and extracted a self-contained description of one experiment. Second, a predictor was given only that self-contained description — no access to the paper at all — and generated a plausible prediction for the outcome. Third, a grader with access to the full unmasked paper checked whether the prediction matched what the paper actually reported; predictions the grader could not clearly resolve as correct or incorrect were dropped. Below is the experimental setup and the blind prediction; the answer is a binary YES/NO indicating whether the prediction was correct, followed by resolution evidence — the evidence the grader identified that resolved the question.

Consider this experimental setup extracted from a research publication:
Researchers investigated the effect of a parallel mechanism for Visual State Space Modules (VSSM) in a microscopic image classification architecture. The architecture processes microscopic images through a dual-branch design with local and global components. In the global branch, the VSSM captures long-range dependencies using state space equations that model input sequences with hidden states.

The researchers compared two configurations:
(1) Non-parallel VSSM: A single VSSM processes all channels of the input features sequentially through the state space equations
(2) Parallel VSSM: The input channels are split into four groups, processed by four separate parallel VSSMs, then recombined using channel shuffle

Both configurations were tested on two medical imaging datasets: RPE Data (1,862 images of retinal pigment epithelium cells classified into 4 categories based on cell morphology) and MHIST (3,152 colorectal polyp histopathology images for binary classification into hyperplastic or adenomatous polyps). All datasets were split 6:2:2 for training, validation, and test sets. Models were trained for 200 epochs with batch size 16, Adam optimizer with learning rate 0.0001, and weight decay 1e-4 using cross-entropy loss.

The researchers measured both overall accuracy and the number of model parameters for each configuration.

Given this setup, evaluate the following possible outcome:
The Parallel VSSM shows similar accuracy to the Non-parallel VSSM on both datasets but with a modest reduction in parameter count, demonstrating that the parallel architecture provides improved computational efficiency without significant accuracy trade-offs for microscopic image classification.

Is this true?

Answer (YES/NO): NO